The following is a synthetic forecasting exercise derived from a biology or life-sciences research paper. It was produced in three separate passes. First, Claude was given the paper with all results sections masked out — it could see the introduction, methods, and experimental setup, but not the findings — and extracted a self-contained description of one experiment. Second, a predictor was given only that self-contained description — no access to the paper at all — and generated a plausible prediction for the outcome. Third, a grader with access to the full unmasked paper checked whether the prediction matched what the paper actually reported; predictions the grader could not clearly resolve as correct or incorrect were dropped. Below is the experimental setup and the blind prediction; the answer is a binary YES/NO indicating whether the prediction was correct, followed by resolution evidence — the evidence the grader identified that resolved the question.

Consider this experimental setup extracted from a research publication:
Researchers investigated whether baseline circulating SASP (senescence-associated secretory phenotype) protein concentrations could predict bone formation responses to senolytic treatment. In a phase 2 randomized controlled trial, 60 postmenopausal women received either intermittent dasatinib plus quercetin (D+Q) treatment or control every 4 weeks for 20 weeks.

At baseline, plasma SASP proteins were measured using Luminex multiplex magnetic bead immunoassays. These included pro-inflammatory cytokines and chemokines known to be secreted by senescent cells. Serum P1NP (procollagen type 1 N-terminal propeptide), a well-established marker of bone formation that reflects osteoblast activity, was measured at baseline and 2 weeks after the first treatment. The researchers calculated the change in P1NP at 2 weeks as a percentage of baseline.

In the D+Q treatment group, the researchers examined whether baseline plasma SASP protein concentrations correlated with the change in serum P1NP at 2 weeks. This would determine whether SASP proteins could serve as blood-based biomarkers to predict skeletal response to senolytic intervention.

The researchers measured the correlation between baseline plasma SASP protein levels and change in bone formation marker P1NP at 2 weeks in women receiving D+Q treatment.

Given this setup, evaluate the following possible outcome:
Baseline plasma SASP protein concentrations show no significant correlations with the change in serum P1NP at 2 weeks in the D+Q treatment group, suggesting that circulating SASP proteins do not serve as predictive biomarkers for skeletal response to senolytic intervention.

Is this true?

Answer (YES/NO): NO